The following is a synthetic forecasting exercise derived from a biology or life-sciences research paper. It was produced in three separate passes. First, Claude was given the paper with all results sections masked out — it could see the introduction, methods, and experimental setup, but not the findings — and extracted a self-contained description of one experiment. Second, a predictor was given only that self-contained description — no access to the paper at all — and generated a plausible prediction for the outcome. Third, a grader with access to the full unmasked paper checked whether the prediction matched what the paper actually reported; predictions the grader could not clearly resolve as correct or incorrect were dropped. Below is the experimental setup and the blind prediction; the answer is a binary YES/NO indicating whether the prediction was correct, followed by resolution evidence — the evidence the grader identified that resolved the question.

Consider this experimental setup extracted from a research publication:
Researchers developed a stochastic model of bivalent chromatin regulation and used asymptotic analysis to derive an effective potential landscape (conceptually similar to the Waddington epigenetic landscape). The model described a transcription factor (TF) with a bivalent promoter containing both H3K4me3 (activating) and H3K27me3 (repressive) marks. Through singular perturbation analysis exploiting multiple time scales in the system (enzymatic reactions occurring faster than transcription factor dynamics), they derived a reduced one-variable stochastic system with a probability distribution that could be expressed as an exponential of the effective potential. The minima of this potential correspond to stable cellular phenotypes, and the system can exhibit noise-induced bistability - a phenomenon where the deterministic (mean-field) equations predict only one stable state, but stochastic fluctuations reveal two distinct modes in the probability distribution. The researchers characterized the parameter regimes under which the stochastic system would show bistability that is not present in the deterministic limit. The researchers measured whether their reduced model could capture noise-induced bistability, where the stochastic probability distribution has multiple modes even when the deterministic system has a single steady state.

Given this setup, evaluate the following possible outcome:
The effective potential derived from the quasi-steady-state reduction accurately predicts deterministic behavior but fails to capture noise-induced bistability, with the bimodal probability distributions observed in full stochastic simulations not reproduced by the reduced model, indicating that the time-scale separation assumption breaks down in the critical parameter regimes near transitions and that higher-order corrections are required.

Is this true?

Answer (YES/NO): NO